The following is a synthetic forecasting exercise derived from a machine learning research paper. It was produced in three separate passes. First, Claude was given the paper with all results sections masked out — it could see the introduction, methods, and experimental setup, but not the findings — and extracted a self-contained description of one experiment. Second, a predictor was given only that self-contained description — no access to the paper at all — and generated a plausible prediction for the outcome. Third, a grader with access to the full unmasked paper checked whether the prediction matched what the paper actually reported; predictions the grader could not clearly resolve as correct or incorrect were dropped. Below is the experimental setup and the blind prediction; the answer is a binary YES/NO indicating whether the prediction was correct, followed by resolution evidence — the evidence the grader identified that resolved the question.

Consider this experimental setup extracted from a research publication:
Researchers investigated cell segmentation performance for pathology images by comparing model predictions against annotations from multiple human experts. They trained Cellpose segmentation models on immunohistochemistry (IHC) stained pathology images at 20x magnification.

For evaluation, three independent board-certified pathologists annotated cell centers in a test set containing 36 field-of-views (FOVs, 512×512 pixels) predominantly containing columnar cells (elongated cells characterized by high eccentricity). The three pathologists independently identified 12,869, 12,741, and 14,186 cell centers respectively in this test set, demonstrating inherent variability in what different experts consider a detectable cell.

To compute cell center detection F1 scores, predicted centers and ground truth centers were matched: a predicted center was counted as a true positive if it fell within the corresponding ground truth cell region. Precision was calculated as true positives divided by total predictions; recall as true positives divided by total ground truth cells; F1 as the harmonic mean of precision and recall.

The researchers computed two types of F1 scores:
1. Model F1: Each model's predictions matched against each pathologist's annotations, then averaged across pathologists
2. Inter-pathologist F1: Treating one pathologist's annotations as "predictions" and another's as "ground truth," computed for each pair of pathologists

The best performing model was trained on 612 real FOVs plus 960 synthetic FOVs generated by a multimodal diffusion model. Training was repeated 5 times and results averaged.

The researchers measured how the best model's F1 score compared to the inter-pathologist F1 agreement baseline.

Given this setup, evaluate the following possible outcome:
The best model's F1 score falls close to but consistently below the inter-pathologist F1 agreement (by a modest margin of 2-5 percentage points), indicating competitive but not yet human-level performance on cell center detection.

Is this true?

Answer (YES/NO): YES